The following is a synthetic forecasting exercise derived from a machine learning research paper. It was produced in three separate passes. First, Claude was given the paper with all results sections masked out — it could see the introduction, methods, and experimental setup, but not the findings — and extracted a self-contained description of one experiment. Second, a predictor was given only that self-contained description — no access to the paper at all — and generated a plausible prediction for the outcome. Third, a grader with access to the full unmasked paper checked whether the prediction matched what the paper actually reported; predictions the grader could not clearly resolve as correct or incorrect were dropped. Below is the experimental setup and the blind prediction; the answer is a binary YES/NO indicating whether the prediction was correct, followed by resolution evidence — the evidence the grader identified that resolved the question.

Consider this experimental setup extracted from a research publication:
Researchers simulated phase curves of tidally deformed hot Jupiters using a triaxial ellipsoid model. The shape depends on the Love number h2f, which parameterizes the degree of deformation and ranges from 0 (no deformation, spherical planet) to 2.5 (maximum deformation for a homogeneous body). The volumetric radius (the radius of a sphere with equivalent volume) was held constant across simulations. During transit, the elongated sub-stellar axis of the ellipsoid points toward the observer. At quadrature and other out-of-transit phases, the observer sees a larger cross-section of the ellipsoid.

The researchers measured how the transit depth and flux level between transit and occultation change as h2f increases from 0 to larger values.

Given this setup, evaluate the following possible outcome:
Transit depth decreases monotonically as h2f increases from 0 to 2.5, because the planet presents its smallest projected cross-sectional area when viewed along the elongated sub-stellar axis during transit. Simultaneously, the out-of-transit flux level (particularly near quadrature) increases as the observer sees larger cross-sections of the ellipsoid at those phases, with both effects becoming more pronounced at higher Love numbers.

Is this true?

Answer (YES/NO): YES